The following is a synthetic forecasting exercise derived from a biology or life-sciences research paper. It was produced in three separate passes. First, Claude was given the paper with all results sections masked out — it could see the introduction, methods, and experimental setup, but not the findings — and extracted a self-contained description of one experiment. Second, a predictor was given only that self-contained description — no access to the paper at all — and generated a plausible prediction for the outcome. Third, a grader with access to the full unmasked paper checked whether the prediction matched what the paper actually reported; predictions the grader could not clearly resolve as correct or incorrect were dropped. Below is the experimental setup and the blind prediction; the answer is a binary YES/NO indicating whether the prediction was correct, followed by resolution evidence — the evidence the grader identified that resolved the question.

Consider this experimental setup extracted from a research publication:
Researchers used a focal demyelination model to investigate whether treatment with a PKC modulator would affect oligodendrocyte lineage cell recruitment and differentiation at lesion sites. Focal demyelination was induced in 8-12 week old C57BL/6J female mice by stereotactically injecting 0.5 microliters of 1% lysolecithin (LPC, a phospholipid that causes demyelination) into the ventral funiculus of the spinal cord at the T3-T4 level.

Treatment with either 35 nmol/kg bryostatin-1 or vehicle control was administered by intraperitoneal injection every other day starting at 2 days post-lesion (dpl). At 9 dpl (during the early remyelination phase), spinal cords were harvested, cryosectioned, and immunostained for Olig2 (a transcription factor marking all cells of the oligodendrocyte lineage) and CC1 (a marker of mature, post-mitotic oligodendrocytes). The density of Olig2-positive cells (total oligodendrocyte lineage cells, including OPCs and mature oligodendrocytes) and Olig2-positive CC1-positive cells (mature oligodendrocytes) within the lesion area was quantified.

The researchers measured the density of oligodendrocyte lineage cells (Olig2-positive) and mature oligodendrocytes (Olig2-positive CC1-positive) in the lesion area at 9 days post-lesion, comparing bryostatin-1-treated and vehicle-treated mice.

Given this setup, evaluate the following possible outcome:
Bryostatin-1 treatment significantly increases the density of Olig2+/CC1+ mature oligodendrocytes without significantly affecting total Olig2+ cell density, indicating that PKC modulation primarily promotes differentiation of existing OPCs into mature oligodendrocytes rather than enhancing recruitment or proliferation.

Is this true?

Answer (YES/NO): NO